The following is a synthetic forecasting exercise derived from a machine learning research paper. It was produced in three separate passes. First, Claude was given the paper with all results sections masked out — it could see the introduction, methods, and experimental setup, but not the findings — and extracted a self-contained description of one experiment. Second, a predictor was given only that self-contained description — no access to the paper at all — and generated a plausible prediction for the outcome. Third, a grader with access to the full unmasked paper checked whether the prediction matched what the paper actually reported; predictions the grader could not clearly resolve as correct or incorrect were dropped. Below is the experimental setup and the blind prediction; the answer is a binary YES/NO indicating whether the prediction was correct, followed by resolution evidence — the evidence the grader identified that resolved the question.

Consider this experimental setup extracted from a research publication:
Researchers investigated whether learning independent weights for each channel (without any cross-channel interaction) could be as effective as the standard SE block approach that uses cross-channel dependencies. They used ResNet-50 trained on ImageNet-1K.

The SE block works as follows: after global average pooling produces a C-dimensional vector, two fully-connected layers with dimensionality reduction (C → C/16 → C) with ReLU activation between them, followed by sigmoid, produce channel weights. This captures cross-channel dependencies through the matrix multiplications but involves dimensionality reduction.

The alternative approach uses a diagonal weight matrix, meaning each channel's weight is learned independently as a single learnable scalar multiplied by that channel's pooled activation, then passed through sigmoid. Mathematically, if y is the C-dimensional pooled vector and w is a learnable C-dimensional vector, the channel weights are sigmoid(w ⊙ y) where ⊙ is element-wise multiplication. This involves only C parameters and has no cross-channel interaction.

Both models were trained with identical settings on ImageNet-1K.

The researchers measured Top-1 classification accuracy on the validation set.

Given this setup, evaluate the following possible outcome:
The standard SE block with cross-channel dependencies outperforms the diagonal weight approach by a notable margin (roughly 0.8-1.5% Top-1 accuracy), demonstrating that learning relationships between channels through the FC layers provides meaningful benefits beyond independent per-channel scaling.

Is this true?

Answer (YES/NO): NO